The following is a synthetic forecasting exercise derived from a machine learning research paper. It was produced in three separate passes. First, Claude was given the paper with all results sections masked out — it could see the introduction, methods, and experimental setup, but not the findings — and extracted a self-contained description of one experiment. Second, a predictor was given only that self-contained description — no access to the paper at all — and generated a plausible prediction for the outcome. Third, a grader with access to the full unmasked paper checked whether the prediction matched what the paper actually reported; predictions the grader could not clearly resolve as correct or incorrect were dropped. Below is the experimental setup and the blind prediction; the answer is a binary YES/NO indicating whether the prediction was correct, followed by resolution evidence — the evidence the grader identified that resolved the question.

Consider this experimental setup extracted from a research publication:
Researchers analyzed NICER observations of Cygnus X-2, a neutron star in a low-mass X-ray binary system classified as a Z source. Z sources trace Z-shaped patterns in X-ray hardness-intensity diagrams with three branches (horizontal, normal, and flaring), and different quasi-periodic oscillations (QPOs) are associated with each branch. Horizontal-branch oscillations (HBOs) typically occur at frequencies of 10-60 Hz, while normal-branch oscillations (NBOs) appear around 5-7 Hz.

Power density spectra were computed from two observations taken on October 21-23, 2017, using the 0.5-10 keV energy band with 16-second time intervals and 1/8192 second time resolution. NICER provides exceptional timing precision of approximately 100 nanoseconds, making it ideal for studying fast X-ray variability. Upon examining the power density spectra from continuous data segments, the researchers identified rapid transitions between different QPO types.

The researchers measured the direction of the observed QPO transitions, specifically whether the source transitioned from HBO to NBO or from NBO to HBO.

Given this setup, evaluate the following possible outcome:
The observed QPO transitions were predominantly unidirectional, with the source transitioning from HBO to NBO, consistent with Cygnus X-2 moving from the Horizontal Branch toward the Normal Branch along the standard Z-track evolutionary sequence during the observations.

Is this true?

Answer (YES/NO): YES